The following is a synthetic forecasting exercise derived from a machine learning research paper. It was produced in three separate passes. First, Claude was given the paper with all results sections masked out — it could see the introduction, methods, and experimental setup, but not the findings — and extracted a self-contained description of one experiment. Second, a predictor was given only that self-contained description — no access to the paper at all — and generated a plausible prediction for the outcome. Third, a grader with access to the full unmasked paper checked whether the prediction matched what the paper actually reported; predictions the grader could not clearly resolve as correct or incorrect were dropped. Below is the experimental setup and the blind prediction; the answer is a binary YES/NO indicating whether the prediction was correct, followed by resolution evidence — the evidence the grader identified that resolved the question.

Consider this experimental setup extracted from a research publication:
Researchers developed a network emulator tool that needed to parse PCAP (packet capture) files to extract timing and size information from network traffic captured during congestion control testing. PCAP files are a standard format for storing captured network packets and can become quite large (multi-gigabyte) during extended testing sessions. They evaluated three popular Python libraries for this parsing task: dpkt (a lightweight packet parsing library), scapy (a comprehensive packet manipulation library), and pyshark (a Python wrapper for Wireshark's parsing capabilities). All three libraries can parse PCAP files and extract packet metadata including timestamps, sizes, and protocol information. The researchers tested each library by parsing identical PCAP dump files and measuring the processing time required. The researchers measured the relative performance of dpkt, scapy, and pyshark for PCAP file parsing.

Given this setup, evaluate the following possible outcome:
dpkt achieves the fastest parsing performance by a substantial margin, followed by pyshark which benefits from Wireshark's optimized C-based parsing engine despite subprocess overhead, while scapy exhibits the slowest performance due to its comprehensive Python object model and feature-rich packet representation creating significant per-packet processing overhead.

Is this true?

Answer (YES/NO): NO